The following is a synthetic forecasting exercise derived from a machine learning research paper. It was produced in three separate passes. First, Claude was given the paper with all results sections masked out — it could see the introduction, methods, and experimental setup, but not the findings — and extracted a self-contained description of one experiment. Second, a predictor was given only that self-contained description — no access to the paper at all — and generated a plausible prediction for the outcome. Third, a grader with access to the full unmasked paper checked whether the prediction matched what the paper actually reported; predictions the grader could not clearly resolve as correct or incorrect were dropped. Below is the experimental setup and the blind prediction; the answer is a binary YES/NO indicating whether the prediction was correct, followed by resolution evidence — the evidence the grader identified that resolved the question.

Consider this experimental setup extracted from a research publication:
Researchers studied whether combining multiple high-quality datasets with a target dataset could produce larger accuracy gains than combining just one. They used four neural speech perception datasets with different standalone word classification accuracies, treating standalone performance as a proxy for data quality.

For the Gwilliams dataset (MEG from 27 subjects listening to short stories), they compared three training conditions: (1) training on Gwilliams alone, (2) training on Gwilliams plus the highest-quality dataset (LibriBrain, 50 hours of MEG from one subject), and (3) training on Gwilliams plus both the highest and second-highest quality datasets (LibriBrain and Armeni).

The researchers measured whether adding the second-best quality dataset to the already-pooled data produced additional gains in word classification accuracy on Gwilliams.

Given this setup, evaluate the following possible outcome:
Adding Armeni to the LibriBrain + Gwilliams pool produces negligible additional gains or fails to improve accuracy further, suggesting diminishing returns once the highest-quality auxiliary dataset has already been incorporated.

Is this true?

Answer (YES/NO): NO